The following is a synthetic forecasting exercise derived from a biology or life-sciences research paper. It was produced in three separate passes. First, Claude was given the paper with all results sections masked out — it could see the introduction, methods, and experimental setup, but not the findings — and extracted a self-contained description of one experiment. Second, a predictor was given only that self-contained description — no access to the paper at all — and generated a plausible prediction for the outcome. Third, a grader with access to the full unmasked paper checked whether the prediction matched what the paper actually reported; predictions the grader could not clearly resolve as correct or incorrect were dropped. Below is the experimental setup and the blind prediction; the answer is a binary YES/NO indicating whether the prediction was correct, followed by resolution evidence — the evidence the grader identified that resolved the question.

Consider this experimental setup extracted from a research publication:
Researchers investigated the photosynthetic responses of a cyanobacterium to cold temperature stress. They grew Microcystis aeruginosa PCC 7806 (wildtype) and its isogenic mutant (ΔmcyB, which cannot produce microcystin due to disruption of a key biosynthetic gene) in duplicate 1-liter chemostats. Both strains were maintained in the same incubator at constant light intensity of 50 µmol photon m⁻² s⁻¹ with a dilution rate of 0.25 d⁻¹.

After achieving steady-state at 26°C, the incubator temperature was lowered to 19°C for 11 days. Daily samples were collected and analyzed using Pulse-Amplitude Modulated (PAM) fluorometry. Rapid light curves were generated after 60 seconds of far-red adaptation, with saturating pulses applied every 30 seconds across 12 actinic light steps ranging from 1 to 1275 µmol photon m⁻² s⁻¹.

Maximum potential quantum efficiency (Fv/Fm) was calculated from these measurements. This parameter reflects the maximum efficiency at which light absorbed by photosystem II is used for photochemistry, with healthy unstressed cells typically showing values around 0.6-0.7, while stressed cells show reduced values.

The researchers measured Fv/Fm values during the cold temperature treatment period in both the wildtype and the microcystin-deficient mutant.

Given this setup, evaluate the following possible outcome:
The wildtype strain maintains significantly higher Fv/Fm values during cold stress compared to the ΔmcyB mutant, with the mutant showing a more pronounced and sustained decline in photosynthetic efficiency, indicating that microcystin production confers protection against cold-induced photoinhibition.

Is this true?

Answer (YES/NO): NO